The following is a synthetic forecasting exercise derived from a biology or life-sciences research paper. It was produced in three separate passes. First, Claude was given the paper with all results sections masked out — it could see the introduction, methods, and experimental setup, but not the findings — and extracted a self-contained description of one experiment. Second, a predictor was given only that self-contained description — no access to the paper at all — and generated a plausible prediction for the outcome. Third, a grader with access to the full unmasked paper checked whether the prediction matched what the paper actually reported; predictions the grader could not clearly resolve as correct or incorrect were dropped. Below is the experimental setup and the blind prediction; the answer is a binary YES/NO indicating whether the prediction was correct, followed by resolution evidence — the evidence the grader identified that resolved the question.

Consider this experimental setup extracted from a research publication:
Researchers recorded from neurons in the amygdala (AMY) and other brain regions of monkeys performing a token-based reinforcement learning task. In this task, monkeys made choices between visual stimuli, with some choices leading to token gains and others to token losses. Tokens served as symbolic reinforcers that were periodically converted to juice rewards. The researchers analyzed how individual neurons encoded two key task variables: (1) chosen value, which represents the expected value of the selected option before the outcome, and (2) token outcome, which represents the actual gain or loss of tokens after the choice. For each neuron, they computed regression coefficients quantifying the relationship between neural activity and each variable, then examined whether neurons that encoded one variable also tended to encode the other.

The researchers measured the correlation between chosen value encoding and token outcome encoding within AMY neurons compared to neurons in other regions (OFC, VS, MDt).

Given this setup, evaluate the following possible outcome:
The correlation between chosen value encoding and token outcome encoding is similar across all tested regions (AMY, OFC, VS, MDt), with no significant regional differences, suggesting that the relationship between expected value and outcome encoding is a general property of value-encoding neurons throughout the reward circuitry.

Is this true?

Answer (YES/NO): NO